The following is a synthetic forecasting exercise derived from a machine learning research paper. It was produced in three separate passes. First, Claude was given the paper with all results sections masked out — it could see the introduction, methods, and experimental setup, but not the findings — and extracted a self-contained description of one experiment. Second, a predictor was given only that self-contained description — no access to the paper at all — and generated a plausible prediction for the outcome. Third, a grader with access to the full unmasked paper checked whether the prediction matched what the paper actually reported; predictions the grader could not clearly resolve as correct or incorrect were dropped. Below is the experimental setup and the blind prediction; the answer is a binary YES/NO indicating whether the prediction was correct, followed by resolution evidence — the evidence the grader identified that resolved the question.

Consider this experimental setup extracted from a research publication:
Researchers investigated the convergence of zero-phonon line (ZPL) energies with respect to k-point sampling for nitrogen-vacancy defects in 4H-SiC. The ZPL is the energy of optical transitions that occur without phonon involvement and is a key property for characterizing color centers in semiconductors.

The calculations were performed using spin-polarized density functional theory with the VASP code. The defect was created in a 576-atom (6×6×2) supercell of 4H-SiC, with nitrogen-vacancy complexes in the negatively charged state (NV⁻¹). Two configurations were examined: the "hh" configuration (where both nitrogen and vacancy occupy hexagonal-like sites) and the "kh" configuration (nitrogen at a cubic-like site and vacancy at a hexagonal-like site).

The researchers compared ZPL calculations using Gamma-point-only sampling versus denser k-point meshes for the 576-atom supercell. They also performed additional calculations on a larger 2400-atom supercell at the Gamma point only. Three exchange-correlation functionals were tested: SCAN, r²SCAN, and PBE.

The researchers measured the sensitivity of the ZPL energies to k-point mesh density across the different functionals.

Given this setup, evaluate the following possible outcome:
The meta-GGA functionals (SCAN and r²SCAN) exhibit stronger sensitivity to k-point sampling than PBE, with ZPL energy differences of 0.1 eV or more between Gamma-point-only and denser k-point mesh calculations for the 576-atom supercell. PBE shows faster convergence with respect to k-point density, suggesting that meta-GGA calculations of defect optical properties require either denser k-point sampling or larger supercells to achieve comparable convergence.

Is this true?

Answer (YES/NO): NO